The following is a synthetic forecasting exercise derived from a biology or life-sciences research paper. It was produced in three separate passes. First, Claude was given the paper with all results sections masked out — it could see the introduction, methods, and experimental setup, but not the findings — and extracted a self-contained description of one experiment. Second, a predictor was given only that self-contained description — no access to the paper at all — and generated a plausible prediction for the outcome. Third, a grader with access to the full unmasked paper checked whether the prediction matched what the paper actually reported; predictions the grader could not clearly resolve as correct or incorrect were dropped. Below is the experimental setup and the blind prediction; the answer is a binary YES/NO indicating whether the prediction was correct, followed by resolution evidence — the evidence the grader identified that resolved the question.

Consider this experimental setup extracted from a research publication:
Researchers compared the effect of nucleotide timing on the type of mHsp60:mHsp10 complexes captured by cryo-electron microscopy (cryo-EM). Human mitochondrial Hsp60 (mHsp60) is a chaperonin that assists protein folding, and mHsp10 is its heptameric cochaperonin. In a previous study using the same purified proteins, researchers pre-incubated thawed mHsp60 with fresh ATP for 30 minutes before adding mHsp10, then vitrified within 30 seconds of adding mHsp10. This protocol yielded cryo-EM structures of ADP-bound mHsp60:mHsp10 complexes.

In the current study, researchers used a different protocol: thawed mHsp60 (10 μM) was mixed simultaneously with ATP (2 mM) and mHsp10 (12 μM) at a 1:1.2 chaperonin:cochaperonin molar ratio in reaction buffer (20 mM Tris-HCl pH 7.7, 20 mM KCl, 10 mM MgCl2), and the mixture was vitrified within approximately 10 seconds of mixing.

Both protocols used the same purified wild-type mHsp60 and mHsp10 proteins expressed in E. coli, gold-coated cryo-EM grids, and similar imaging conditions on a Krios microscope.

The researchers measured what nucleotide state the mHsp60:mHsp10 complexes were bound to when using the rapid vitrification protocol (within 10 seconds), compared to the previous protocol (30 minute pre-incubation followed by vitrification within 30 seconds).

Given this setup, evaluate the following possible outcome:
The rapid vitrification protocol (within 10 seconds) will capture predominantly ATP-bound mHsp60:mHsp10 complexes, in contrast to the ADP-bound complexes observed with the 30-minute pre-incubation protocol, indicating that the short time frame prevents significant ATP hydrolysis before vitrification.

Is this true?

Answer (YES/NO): YES